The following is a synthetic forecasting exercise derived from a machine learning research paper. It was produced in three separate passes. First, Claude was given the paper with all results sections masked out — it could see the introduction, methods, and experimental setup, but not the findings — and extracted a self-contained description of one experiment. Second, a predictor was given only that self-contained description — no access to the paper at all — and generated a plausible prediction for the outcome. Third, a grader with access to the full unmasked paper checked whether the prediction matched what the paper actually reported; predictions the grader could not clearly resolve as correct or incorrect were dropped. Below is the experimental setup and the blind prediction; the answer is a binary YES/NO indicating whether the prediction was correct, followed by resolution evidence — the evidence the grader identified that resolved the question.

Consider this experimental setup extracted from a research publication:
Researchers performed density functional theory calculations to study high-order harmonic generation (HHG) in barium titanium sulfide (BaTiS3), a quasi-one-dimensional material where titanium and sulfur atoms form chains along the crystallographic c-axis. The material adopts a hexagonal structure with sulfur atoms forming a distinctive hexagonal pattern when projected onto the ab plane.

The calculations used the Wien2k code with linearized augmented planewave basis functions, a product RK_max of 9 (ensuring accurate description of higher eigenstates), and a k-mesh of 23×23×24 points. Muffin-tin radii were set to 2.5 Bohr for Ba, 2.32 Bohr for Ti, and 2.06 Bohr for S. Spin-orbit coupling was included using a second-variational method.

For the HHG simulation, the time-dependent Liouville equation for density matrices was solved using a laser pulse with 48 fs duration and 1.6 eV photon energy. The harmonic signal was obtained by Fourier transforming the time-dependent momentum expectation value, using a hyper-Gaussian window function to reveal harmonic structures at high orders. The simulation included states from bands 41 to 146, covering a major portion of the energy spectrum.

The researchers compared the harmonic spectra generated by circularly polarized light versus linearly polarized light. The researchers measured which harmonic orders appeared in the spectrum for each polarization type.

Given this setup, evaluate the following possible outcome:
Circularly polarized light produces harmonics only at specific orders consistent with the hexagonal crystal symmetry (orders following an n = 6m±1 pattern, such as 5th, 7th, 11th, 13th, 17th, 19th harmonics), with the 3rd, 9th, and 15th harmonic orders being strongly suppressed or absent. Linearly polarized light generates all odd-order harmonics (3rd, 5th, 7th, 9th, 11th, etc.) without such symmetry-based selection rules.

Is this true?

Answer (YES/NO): YES